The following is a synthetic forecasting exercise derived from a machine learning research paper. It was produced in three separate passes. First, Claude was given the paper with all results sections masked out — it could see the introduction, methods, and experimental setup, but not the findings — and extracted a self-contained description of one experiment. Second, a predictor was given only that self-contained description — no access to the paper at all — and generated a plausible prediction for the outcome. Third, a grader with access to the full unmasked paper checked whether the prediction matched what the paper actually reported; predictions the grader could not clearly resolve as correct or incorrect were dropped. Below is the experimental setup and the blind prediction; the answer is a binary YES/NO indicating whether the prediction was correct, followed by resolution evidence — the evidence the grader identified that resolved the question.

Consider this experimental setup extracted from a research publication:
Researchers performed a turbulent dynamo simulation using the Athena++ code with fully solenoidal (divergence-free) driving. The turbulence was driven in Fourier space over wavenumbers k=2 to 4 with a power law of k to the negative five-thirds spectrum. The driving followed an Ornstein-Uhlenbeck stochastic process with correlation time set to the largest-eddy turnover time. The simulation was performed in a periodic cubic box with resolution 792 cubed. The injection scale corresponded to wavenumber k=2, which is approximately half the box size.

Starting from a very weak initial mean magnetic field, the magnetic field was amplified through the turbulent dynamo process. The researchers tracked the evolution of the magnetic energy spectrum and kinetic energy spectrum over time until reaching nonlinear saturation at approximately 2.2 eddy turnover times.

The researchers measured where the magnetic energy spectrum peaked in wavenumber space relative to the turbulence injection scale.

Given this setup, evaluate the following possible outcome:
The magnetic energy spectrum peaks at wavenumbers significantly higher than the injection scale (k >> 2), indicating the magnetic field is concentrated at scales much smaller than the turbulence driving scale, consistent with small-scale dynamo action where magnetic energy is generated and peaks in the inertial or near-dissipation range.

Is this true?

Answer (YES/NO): NO